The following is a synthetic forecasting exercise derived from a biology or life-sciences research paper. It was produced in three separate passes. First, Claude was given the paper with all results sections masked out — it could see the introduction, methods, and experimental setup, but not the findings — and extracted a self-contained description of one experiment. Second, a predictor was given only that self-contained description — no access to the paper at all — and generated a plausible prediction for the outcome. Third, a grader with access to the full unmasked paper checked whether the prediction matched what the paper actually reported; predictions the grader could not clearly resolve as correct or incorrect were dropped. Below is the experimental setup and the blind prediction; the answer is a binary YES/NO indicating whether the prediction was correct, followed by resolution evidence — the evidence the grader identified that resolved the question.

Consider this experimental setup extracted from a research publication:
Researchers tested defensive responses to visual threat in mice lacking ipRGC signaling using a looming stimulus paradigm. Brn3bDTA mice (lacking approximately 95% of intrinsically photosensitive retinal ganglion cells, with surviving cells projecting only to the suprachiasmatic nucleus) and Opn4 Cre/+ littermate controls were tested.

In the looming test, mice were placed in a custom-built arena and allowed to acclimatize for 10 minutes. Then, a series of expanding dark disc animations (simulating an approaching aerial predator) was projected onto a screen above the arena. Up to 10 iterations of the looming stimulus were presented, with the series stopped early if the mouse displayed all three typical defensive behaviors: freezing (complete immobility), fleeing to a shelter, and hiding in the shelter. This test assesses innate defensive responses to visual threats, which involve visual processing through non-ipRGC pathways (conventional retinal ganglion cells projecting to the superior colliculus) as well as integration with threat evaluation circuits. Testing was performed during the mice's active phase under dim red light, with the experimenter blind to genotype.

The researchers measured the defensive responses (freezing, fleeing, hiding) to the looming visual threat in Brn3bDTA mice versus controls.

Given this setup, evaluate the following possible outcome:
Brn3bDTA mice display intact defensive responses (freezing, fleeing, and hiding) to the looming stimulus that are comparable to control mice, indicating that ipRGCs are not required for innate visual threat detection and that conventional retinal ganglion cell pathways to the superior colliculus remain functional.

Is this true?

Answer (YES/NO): YES